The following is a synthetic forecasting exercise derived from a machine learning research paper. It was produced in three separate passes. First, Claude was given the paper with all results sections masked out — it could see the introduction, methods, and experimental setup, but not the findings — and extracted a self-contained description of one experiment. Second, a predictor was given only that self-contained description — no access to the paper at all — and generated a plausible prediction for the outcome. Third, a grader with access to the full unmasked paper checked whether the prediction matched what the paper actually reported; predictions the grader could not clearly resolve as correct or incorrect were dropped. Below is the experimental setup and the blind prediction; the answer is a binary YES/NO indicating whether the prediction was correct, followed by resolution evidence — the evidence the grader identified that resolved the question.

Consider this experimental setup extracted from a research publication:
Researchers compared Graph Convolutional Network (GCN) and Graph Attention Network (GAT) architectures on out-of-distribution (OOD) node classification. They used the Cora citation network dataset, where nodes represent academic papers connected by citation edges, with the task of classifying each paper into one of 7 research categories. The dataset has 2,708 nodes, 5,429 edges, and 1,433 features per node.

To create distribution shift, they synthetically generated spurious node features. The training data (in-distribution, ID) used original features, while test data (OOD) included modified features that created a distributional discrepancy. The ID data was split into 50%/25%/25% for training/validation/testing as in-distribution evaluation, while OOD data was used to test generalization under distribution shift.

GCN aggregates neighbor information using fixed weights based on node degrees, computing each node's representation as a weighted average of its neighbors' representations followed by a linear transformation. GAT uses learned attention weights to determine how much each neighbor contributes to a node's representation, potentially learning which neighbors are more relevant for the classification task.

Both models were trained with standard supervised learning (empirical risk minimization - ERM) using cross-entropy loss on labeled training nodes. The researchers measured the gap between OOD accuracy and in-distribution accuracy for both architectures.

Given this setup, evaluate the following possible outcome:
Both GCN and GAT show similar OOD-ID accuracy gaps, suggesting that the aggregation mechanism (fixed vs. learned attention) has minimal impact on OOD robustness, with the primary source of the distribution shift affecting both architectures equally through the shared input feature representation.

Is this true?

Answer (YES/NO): NO